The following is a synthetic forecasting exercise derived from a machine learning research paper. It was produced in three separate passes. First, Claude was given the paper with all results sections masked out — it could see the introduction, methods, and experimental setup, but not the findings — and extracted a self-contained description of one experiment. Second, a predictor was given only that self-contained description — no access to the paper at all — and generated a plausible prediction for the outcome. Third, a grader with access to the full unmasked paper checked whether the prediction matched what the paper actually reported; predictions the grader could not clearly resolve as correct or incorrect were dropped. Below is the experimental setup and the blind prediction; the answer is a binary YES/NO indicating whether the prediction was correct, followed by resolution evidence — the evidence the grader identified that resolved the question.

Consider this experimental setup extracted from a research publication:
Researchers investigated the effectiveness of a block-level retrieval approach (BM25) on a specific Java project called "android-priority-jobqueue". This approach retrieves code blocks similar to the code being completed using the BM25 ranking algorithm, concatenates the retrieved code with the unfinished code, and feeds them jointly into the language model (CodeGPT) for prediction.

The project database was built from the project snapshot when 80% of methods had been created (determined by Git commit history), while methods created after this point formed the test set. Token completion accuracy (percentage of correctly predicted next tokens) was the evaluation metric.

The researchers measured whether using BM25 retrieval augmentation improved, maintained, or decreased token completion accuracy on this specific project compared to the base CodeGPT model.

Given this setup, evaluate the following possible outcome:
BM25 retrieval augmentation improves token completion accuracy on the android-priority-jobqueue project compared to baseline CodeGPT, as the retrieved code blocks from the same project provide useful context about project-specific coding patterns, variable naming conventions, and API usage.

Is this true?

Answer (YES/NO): NO